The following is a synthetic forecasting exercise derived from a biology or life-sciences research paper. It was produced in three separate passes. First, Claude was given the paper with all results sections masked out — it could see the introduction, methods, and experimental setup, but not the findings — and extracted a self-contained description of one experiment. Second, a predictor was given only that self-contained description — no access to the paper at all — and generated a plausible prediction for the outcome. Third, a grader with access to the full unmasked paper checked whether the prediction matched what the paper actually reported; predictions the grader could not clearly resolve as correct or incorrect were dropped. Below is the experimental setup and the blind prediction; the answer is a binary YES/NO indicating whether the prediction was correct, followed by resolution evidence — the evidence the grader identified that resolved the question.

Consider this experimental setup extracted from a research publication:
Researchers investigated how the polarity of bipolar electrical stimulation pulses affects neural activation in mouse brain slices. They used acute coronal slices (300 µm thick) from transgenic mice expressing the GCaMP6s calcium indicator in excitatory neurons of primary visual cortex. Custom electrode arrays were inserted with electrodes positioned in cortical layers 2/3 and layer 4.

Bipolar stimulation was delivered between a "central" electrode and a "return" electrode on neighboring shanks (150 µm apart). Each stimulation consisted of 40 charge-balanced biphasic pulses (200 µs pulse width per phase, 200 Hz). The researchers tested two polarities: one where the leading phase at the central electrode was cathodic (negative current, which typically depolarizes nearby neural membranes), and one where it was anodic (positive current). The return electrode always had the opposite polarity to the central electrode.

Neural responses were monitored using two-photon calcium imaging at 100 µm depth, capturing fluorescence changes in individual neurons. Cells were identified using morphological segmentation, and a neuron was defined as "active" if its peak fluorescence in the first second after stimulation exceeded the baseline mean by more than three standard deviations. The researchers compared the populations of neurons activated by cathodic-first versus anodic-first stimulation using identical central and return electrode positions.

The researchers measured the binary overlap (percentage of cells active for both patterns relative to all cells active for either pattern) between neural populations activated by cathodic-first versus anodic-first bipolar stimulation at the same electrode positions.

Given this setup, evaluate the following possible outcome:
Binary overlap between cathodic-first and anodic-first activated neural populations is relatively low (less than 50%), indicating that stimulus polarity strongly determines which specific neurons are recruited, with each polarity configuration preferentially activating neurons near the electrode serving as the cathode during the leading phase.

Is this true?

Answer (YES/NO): NO